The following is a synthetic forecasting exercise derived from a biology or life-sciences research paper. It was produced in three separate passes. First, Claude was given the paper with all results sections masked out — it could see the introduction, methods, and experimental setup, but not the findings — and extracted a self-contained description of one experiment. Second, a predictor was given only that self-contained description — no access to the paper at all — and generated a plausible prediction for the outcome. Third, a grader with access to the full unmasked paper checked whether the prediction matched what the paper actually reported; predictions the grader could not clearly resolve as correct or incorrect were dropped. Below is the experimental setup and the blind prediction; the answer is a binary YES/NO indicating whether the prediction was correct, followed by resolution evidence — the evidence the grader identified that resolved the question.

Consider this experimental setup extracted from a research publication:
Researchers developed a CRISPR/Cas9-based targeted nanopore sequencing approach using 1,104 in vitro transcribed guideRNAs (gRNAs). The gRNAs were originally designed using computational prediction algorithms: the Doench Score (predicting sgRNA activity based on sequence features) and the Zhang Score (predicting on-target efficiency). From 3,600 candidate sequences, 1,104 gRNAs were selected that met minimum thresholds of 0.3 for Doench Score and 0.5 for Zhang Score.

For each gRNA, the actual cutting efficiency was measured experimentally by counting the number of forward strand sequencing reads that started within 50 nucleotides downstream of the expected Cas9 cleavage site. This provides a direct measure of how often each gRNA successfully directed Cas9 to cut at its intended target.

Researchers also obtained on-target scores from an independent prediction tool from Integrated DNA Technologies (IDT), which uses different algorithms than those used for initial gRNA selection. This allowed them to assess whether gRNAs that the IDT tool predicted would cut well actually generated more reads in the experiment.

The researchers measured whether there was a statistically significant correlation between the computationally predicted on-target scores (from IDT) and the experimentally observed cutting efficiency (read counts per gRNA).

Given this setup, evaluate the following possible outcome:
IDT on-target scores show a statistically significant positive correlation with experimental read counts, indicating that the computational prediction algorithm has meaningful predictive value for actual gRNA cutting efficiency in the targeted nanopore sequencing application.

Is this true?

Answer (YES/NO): YES